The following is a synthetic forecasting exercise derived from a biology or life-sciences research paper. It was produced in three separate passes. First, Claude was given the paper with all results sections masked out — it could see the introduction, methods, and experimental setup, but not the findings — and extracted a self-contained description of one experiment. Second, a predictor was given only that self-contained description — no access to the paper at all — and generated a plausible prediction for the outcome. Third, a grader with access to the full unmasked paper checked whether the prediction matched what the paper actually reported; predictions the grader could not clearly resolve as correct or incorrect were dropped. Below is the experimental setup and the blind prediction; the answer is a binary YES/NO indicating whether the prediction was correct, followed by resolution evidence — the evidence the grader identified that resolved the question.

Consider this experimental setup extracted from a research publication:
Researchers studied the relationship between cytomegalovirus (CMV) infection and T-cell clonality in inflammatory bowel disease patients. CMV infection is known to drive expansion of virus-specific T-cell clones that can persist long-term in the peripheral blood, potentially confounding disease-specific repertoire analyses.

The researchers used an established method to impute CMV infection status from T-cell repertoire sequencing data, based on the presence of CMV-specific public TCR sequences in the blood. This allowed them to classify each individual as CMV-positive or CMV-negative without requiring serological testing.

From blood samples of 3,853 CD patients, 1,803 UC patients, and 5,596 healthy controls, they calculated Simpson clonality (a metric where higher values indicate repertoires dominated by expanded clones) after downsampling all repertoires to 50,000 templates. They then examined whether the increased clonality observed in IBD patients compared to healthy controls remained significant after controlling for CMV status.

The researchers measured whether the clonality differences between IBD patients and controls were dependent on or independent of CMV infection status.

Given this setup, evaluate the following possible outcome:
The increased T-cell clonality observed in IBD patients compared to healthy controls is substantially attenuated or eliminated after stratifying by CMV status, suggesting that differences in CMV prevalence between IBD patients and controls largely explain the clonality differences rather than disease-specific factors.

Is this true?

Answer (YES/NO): NO